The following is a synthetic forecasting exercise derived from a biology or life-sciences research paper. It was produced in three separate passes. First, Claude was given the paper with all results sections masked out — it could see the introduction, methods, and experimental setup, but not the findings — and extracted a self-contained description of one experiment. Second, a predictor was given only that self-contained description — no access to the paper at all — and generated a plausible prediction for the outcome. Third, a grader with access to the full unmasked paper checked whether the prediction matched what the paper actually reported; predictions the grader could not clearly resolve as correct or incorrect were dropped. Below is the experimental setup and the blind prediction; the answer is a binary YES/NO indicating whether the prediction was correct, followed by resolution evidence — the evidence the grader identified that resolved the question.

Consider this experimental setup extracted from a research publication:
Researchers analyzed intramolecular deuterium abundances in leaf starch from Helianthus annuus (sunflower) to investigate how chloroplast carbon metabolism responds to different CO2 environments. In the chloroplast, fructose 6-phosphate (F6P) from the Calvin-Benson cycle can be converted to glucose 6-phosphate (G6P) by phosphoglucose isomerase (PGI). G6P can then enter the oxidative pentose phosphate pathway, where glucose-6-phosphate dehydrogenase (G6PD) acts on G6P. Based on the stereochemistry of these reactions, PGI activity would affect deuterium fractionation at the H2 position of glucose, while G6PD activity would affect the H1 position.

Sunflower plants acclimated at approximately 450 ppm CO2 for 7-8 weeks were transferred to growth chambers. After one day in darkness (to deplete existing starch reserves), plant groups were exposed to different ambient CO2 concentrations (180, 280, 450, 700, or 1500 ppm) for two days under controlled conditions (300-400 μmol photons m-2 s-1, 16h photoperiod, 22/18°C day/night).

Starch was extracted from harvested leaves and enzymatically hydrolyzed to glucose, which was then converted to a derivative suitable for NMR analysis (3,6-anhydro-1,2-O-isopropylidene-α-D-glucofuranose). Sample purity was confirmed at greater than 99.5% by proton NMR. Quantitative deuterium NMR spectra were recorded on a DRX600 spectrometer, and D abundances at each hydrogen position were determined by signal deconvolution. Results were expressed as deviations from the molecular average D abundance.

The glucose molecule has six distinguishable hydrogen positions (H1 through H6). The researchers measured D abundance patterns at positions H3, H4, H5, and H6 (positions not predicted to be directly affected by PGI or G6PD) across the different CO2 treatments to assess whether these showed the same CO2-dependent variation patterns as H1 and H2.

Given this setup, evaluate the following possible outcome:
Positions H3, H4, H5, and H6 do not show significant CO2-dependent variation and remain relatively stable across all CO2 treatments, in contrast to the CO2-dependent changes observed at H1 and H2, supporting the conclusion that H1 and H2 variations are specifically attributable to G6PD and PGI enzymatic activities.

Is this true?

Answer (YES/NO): NO